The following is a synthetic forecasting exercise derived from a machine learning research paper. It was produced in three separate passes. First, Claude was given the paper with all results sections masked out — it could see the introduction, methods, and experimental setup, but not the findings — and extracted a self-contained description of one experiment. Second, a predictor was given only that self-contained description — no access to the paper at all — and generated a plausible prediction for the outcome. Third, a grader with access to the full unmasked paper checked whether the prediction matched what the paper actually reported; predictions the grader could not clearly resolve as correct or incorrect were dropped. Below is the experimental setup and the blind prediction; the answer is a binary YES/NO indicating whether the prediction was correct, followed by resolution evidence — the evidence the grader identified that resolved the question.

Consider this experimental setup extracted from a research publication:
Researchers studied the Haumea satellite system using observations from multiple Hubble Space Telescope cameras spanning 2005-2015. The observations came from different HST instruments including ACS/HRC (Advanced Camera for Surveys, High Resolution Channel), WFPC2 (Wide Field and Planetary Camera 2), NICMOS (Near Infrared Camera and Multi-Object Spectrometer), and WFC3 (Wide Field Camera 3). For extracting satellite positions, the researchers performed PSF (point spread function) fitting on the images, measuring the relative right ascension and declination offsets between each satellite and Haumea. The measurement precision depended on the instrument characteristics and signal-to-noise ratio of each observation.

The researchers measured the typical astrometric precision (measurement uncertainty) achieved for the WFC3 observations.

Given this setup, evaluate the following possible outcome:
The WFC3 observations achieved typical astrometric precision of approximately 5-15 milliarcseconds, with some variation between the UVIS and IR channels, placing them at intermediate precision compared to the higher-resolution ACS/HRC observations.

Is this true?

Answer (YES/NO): NO